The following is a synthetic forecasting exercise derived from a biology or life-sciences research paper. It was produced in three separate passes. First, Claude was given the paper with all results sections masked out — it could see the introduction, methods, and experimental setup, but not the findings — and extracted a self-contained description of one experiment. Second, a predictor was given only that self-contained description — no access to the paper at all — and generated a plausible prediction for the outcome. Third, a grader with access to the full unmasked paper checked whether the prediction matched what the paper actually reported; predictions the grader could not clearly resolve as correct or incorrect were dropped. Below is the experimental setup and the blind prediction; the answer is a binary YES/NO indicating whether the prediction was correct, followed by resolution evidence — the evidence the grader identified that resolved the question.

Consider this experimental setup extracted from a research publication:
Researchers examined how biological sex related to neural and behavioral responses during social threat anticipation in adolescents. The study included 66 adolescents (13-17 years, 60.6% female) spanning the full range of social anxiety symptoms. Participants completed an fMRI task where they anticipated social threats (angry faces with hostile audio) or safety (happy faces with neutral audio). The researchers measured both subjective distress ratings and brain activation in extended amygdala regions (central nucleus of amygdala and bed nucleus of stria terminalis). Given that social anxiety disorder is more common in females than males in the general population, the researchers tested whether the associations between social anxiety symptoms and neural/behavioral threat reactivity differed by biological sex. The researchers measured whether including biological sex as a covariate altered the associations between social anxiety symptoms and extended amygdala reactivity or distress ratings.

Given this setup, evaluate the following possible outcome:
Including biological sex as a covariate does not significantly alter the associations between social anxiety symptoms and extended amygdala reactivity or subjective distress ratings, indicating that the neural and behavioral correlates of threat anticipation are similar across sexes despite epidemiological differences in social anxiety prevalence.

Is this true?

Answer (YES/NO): YES